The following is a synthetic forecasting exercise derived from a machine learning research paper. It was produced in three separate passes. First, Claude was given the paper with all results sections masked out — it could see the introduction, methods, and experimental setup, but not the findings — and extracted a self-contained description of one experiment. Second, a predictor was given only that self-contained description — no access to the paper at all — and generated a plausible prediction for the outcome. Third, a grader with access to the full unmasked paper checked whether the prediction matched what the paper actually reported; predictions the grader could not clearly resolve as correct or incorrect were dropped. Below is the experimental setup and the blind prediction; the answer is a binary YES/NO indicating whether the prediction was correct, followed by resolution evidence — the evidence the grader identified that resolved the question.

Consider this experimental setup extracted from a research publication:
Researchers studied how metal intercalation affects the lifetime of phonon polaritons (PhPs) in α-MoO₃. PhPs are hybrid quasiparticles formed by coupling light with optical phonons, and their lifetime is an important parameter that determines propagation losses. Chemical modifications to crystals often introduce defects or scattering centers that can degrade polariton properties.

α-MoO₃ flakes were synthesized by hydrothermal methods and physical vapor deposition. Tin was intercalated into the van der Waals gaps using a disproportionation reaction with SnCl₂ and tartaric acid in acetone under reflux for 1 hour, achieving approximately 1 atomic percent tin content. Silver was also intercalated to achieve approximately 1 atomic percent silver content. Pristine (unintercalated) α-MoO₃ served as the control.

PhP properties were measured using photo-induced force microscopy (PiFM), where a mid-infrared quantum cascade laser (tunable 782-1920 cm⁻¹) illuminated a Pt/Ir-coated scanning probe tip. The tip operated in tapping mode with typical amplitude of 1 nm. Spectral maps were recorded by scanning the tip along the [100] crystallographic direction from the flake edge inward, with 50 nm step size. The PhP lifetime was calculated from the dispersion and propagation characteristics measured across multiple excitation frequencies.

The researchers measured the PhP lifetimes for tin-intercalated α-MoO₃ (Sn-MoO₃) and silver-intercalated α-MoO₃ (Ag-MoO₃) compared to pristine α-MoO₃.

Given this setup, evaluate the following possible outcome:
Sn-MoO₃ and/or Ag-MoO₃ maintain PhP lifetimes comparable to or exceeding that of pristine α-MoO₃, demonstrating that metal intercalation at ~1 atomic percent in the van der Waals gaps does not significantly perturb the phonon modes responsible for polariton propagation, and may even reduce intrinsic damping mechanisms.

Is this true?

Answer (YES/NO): YES